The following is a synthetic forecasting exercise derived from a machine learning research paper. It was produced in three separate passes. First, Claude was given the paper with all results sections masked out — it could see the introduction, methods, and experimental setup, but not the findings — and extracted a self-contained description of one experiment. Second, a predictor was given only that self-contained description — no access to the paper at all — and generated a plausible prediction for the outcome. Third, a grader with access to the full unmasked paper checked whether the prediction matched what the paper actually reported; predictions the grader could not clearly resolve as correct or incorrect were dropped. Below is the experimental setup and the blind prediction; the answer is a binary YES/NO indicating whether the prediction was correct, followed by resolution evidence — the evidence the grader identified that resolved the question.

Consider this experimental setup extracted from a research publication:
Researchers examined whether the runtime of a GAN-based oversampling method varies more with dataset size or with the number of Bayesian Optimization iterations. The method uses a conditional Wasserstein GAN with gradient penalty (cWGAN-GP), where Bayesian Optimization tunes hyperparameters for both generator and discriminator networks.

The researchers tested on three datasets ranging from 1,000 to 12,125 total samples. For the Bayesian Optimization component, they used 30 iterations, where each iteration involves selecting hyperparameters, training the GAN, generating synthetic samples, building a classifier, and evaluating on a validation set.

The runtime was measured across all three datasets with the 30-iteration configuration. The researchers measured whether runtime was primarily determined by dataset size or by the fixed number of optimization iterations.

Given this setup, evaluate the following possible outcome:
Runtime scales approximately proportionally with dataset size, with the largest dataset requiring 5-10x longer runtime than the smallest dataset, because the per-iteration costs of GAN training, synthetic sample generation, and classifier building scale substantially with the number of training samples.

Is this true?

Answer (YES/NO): NO